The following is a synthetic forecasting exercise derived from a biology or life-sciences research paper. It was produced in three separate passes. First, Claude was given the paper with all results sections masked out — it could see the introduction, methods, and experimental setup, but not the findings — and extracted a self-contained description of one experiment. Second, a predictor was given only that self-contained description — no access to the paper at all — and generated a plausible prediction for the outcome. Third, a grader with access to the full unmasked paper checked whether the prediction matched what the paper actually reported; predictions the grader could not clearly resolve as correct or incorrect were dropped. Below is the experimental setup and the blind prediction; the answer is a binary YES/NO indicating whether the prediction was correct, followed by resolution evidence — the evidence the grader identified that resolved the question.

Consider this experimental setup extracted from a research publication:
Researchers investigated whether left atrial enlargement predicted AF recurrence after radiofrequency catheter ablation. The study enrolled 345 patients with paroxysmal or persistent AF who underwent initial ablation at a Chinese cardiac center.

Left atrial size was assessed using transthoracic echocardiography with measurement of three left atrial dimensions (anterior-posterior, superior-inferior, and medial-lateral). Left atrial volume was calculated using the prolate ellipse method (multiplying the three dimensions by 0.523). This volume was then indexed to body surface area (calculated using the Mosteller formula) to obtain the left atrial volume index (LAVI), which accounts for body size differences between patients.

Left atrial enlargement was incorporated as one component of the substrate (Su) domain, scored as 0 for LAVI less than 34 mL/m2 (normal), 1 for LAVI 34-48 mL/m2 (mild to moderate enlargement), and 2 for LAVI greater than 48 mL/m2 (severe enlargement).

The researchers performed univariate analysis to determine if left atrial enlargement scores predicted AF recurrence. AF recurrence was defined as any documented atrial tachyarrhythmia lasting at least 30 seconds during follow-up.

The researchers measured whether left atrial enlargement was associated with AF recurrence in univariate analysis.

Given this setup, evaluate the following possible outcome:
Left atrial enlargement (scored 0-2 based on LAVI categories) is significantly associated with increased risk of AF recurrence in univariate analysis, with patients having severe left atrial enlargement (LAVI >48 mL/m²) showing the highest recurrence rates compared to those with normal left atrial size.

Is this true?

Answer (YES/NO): NO